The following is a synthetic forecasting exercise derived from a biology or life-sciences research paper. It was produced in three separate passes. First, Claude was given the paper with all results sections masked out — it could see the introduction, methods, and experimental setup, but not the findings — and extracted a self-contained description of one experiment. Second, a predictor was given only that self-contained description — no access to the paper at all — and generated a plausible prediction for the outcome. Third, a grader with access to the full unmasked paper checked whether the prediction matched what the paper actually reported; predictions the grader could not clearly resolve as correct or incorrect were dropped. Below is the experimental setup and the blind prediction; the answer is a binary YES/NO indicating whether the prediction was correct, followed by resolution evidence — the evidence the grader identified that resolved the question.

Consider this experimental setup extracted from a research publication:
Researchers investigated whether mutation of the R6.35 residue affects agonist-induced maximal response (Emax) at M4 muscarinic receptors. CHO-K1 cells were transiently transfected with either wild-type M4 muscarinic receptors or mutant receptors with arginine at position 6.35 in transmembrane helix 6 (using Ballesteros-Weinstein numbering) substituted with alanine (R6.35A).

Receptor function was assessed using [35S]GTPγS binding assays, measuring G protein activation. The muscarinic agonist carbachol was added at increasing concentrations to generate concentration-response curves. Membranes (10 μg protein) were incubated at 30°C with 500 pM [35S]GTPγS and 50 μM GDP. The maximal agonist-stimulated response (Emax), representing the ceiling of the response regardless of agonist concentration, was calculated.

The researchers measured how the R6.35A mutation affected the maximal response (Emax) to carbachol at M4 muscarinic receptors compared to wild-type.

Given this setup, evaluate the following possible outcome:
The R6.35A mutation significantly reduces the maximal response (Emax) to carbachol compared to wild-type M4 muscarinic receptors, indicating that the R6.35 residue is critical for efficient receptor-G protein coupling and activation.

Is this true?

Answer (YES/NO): NO